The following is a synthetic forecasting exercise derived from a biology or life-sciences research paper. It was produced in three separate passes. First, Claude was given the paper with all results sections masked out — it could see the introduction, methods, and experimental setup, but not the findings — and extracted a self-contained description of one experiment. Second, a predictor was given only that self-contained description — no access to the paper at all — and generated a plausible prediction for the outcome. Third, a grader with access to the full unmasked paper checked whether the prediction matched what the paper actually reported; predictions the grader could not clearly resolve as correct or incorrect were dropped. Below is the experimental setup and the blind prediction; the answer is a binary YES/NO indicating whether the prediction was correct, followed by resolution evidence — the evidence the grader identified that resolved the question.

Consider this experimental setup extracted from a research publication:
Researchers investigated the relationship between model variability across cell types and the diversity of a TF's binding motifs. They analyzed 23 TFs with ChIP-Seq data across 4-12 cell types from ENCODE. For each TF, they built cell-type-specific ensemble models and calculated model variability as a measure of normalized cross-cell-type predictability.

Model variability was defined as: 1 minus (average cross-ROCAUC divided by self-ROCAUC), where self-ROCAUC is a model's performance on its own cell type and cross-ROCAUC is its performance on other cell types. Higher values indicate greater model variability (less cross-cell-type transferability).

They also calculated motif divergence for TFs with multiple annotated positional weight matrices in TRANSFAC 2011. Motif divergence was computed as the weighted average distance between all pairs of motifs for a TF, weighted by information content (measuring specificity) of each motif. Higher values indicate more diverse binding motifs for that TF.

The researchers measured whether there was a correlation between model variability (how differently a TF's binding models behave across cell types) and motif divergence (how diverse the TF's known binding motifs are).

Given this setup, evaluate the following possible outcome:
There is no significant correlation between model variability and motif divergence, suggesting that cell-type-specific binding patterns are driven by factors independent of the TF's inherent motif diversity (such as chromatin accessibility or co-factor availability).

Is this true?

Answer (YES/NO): NO